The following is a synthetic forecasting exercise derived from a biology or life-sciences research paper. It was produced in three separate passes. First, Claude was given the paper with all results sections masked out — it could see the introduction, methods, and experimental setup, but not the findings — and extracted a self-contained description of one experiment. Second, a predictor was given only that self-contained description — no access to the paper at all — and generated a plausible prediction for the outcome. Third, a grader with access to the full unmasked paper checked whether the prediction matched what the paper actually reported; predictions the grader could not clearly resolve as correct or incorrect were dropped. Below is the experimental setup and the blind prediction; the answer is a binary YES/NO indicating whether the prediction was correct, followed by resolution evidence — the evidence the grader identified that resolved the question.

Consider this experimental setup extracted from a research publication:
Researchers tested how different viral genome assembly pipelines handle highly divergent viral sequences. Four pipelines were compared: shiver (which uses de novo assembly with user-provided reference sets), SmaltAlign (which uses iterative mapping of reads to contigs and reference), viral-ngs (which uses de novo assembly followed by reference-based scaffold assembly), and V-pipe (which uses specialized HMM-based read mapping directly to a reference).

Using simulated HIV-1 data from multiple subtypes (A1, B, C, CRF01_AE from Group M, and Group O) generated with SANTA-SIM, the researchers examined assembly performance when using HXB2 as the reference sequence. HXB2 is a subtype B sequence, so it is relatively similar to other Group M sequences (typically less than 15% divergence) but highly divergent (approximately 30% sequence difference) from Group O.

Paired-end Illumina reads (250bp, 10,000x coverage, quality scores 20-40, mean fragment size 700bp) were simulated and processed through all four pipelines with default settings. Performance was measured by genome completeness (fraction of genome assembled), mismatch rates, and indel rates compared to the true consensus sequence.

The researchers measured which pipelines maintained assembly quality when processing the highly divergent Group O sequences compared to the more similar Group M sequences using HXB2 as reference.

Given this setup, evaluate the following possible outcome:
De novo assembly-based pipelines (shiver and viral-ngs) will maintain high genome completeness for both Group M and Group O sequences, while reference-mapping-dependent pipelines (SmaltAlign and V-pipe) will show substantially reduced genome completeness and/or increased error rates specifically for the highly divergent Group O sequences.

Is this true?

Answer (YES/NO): NO